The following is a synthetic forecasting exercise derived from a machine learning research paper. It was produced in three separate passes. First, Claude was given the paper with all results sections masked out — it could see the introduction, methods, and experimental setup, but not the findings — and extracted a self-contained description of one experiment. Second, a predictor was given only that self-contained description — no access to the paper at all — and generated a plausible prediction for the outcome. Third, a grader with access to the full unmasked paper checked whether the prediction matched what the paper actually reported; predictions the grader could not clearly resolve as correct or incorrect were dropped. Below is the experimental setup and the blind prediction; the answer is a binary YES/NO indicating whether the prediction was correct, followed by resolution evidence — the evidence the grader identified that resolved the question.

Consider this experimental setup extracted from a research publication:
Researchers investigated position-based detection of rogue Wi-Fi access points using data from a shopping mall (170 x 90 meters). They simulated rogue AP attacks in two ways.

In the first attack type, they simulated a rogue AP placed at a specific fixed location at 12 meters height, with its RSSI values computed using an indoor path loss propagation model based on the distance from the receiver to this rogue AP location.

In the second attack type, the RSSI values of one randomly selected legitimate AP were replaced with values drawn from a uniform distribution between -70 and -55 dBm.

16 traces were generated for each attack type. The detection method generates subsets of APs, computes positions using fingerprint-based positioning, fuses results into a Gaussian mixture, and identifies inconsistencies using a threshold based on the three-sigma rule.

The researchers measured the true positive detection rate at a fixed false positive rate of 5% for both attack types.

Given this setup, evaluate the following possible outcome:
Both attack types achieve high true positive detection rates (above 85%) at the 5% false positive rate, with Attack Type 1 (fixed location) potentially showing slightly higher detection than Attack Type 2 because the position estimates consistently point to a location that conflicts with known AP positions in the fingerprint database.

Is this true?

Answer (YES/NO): NO